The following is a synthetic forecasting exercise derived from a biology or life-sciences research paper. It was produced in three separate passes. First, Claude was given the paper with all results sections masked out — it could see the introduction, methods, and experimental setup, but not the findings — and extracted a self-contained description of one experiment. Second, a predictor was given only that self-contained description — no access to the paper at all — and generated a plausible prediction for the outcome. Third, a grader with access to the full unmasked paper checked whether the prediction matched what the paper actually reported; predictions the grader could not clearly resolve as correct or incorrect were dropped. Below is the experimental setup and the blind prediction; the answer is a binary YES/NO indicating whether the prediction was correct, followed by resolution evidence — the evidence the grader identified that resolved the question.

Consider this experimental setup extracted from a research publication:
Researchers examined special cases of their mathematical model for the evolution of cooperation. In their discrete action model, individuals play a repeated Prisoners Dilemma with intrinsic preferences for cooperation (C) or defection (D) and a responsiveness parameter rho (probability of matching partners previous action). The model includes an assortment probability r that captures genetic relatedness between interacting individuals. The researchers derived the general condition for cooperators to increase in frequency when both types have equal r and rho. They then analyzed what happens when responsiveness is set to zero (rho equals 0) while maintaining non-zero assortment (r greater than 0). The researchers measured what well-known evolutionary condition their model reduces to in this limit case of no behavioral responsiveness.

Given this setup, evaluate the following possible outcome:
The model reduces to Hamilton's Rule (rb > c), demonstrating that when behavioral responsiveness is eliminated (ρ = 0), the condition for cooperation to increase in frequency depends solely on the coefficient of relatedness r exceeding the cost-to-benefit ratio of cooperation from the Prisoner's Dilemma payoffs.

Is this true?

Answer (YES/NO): YES